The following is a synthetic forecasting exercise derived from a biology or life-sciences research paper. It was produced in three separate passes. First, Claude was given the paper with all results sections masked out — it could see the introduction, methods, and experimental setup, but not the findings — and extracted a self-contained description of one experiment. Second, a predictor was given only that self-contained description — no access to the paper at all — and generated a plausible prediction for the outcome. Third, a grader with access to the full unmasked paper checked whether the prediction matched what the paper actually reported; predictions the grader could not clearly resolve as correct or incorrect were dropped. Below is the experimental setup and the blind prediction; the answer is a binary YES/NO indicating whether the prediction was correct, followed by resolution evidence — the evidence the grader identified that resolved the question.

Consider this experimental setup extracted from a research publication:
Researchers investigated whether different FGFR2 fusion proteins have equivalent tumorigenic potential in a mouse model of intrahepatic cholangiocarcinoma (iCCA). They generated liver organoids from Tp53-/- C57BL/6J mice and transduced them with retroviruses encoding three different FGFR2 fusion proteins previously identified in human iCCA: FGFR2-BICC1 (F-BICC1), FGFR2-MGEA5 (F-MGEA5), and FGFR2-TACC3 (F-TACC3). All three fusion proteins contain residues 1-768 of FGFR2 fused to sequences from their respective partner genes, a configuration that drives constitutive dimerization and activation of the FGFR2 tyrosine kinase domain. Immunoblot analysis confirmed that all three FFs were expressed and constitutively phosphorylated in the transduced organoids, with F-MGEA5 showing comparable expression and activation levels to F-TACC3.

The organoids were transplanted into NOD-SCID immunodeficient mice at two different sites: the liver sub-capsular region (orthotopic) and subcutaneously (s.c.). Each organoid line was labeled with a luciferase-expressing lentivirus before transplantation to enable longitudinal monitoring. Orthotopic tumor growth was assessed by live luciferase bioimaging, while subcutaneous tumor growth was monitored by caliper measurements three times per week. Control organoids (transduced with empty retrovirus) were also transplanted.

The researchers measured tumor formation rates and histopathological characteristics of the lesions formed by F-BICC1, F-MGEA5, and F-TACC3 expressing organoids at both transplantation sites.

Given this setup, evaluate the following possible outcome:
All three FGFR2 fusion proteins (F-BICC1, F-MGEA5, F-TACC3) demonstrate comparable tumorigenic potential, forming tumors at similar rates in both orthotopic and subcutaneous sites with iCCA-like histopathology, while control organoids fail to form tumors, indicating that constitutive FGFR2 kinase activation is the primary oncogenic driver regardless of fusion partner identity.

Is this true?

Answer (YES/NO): NO